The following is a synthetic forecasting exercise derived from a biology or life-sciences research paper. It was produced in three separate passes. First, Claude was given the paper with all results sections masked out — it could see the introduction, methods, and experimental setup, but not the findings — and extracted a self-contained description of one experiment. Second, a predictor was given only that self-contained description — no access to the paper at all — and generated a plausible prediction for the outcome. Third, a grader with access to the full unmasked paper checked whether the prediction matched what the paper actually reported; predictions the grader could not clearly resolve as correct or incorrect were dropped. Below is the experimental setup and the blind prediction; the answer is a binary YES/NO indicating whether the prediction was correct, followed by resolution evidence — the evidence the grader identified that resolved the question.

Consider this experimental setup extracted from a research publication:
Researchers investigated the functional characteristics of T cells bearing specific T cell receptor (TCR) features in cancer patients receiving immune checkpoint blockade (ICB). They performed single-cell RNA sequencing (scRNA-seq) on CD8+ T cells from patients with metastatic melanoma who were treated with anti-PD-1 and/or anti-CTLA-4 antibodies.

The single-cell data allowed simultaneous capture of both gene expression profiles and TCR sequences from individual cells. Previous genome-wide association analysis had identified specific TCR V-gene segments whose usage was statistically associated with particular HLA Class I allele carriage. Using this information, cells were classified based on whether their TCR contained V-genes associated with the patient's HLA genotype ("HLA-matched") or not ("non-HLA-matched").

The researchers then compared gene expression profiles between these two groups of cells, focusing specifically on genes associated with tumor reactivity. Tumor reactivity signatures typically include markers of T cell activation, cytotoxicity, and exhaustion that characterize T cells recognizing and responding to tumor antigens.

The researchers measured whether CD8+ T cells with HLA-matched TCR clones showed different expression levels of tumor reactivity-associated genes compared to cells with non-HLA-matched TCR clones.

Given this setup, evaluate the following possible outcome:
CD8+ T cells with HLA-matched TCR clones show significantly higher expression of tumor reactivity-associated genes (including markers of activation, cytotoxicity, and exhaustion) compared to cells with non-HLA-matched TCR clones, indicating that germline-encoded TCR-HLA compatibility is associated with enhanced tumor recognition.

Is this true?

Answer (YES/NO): YES